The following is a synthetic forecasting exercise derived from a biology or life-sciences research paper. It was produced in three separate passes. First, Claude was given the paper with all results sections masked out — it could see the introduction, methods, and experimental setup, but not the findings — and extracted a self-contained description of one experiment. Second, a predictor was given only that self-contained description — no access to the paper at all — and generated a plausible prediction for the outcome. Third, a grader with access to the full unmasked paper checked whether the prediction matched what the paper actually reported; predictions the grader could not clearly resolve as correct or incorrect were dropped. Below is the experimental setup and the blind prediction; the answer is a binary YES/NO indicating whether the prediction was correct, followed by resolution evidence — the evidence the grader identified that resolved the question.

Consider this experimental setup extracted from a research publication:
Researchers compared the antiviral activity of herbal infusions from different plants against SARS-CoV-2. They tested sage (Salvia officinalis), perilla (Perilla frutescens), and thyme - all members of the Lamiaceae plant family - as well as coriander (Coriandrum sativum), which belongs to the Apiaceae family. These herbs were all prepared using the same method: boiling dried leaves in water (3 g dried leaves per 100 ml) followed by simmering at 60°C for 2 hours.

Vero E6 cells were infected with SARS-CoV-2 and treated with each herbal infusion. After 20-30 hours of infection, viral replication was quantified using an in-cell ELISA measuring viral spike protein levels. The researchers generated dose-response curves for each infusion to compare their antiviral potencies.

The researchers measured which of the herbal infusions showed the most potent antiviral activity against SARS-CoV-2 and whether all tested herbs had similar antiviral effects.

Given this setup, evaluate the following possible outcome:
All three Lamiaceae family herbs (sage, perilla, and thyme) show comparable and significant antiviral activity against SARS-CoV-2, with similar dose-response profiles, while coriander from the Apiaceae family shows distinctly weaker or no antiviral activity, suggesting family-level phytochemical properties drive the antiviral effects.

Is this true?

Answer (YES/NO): NO